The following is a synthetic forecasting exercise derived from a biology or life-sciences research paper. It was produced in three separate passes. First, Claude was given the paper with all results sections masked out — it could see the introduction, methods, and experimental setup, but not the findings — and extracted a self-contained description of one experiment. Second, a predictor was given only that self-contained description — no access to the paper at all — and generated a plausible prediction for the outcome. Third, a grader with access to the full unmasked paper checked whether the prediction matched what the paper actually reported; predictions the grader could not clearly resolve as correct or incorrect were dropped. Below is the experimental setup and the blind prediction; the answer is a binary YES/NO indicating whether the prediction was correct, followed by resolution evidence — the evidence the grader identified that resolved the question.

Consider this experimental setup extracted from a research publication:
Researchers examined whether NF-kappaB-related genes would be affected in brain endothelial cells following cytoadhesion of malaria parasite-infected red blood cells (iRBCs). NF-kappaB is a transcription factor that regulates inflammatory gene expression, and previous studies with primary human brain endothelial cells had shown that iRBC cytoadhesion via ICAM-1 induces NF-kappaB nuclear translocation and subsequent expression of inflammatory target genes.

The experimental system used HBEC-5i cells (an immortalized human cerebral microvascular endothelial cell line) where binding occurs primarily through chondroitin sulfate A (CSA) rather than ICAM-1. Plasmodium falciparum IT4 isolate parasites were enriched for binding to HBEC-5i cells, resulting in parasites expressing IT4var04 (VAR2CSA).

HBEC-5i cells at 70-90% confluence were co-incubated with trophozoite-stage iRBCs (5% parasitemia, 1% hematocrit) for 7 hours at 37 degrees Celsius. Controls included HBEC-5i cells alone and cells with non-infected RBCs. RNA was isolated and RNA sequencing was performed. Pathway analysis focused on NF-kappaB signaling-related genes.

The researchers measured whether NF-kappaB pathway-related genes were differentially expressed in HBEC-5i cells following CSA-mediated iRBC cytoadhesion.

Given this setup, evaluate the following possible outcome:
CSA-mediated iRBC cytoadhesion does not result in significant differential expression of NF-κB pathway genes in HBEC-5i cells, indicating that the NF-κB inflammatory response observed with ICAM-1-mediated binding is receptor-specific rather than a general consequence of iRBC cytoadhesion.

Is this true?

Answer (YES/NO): NO